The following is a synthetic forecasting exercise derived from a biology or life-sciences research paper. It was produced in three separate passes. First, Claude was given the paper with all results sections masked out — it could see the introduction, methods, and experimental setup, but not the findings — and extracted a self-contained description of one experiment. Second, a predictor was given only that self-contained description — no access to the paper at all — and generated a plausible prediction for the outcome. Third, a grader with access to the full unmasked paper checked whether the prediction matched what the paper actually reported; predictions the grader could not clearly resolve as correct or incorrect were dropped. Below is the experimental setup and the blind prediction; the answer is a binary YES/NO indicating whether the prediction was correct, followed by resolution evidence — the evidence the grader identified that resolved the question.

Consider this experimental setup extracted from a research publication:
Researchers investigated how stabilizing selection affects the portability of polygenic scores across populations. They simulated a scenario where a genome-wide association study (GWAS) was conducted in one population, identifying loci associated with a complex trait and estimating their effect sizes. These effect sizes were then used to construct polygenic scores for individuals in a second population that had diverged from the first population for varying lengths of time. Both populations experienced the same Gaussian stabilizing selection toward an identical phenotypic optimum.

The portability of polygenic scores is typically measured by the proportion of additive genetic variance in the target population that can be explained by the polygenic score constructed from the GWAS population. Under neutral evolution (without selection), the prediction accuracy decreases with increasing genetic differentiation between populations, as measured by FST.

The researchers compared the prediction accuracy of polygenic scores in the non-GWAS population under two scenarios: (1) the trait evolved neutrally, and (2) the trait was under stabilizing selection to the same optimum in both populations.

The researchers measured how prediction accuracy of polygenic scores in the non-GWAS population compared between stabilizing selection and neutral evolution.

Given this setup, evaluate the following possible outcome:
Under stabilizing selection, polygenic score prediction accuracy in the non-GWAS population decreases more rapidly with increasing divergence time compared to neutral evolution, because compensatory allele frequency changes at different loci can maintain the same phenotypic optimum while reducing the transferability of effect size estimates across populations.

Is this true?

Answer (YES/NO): YES